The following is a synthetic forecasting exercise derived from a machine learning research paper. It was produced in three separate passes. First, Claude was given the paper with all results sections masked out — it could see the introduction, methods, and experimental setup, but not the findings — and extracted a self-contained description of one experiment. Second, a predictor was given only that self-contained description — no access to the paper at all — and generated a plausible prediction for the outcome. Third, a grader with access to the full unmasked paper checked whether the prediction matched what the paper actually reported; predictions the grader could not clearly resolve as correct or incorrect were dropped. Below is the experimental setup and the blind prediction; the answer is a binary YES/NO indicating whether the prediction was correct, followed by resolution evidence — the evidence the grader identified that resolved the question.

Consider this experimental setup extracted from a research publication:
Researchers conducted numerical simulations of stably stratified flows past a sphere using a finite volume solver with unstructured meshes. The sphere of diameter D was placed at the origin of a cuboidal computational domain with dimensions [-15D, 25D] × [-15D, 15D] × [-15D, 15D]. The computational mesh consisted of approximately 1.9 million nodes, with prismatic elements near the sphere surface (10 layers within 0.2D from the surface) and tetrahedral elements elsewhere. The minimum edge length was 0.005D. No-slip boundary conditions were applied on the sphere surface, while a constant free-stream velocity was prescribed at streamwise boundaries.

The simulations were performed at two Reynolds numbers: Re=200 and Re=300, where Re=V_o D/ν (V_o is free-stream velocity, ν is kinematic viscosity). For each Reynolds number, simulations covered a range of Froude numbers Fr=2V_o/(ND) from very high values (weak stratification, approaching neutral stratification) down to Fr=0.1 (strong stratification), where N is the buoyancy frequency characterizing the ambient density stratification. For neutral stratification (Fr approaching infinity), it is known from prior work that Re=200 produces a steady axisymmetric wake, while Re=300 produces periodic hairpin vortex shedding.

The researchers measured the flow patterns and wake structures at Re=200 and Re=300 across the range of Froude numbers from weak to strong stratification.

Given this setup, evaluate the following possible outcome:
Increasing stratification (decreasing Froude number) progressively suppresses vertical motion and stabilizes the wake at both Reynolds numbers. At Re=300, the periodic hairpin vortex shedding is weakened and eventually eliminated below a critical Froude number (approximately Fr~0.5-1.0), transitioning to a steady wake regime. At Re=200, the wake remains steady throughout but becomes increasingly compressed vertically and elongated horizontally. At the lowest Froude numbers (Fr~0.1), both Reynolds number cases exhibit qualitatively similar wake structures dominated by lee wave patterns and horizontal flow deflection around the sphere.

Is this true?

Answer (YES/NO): NO